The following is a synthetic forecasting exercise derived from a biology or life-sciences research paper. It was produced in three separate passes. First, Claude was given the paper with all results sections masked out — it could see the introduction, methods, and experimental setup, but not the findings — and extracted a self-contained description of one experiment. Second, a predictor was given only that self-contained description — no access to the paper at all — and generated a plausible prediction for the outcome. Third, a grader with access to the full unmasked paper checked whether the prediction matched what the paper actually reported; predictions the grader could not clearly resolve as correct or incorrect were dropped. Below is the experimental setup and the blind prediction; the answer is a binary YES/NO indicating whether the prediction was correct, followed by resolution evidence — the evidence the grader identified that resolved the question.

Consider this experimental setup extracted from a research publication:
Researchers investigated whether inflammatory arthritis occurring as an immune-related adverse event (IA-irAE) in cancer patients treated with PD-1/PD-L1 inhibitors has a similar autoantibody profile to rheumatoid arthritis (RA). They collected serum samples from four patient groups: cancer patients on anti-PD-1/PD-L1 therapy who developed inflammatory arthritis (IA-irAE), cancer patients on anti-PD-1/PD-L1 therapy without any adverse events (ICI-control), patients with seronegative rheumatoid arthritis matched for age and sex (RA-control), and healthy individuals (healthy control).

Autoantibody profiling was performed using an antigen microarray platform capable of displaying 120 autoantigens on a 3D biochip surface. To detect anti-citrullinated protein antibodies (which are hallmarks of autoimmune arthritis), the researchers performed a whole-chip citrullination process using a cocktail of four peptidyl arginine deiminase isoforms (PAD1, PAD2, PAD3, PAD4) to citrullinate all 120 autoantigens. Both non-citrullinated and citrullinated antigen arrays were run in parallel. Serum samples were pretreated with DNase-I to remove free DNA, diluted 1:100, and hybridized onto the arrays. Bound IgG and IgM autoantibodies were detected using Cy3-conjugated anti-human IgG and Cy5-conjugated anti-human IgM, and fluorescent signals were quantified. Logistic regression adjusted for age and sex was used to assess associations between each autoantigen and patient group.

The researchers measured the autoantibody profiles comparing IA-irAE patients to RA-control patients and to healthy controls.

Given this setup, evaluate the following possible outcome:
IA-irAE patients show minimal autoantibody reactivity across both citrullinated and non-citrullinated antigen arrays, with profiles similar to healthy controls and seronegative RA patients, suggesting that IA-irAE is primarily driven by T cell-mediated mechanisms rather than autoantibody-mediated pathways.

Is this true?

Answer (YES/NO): NO